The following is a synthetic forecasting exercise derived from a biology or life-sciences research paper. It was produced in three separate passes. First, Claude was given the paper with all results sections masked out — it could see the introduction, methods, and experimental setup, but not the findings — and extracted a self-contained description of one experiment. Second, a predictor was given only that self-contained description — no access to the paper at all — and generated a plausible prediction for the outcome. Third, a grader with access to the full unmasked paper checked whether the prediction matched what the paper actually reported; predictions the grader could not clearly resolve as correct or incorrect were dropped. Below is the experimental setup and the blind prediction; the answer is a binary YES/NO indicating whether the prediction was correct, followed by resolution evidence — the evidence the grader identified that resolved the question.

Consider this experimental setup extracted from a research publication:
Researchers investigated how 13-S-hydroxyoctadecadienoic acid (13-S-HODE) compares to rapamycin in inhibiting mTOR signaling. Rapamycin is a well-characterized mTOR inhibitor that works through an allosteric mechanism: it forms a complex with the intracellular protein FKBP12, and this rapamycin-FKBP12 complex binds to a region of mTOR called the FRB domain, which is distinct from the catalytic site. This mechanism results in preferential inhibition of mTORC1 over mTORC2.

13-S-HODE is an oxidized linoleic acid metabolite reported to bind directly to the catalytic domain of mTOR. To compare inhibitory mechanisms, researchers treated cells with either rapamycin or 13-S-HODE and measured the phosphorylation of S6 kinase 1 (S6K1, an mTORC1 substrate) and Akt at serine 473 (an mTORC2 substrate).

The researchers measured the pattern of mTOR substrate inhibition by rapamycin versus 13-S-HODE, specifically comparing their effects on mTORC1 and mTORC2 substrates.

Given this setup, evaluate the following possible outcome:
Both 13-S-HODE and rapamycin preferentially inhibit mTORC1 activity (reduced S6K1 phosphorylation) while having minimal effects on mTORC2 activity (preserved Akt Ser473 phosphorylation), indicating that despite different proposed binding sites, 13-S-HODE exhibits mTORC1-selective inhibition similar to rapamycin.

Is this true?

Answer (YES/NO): YES